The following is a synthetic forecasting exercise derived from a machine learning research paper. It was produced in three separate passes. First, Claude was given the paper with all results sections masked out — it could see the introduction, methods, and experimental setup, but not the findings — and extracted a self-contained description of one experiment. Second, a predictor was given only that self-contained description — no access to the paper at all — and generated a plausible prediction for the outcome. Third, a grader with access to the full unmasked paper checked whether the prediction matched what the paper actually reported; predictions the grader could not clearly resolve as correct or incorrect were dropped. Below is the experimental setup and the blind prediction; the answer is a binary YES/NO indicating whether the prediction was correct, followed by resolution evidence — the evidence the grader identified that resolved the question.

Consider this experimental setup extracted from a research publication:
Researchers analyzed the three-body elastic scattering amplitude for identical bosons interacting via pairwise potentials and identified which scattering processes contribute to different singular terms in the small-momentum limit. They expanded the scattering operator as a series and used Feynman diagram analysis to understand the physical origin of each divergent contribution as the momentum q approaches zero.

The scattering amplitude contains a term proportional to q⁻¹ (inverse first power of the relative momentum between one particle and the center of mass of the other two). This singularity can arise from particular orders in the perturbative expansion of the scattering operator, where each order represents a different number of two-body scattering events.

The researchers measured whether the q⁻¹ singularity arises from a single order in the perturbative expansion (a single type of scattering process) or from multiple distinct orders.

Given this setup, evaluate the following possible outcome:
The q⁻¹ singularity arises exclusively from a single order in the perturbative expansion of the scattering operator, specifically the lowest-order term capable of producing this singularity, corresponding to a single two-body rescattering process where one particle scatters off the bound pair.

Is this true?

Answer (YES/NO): NO